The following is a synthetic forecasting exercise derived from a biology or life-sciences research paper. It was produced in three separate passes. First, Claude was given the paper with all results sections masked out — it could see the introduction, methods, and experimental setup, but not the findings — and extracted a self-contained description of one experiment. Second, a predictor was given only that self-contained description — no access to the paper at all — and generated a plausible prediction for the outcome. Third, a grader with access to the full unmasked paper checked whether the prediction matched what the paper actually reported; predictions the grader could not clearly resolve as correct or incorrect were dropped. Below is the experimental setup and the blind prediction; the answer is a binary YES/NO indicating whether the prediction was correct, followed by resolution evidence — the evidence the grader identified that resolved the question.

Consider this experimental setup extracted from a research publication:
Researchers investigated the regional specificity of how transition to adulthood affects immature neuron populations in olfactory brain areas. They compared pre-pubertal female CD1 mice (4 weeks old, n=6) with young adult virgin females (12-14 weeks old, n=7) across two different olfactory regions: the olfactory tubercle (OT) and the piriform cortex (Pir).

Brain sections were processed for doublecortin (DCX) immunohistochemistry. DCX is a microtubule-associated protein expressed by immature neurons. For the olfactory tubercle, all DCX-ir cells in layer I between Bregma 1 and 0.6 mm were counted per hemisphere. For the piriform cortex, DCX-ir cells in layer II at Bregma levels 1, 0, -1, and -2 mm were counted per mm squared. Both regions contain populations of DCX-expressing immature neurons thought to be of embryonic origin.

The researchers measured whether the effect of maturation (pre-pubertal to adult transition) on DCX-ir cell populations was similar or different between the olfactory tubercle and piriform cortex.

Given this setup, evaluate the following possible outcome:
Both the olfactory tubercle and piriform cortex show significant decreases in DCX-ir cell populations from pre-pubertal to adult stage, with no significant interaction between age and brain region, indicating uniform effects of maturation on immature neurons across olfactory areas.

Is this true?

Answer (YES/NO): NO